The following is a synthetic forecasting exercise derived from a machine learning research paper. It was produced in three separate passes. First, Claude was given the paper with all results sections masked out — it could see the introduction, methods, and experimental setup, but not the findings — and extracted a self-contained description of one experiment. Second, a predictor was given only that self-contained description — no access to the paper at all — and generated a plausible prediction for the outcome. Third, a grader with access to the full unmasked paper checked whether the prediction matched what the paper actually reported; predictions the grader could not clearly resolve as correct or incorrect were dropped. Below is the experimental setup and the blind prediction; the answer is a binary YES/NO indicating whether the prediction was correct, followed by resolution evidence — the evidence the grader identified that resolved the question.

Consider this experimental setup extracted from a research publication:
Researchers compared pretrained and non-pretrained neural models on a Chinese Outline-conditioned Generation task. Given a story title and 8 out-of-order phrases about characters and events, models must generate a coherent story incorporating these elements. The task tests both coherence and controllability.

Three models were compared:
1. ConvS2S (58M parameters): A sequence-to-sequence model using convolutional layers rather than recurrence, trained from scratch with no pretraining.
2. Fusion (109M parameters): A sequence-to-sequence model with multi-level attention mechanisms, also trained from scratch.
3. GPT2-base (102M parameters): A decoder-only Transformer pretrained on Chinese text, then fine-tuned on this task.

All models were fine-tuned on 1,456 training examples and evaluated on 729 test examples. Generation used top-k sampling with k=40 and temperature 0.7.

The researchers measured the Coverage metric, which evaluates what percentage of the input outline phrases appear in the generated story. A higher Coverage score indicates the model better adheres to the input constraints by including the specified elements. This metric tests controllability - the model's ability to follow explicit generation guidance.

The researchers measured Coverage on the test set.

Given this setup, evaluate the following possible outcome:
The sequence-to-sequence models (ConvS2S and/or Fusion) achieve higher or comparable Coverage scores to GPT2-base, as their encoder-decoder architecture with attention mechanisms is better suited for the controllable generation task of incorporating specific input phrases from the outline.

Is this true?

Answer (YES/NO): NO